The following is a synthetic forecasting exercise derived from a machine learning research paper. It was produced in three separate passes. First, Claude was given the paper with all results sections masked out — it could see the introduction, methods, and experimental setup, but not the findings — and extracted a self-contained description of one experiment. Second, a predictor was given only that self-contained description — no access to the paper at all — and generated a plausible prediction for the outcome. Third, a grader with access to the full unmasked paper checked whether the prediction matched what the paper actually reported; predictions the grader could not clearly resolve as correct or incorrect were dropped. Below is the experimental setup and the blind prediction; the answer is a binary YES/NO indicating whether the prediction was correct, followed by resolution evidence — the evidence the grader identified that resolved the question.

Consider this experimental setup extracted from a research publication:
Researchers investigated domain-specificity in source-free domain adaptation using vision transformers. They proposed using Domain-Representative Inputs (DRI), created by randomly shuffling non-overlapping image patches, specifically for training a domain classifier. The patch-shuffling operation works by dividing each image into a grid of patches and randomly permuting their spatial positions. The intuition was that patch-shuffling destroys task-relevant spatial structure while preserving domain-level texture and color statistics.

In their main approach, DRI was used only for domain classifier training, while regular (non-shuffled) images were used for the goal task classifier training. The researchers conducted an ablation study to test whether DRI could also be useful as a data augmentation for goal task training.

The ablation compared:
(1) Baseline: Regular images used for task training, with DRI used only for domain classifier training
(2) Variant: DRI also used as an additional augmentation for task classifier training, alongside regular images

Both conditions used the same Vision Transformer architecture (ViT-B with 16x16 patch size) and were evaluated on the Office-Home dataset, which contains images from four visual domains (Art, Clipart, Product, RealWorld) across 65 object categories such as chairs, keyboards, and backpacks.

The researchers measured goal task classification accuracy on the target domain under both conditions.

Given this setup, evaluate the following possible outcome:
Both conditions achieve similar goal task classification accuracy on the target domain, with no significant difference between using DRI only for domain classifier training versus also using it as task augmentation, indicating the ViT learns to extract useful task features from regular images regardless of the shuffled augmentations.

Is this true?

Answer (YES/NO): NO